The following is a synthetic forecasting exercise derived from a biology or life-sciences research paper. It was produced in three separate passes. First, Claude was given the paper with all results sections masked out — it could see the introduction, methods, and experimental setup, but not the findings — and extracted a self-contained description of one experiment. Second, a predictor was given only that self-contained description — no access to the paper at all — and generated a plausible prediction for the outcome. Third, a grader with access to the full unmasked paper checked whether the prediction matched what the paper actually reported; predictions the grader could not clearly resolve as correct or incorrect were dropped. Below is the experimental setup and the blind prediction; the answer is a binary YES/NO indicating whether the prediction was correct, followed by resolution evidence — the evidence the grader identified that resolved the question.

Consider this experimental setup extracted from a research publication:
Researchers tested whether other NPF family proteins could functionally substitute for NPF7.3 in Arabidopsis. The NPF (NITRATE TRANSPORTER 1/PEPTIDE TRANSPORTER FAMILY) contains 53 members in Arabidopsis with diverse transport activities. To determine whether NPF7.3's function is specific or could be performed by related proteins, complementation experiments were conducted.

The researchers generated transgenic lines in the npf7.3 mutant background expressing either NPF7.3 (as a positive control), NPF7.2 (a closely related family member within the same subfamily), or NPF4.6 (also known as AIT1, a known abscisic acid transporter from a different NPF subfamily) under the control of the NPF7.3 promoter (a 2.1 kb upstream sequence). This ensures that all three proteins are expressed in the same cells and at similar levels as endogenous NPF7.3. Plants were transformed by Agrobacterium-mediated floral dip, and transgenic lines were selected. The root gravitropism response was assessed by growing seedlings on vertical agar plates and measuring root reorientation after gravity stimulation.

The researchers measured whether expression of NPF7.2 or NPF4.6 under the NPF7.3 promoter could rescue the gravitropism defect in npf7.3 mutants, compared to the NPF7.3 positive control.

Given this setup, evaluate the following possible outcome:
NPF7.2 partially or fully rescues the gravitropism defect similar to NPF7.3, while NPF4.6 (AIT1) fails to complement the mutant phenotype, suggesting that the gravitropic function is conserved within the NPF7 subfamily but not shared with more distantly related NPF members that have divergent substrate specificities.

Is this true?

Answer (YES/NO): YES